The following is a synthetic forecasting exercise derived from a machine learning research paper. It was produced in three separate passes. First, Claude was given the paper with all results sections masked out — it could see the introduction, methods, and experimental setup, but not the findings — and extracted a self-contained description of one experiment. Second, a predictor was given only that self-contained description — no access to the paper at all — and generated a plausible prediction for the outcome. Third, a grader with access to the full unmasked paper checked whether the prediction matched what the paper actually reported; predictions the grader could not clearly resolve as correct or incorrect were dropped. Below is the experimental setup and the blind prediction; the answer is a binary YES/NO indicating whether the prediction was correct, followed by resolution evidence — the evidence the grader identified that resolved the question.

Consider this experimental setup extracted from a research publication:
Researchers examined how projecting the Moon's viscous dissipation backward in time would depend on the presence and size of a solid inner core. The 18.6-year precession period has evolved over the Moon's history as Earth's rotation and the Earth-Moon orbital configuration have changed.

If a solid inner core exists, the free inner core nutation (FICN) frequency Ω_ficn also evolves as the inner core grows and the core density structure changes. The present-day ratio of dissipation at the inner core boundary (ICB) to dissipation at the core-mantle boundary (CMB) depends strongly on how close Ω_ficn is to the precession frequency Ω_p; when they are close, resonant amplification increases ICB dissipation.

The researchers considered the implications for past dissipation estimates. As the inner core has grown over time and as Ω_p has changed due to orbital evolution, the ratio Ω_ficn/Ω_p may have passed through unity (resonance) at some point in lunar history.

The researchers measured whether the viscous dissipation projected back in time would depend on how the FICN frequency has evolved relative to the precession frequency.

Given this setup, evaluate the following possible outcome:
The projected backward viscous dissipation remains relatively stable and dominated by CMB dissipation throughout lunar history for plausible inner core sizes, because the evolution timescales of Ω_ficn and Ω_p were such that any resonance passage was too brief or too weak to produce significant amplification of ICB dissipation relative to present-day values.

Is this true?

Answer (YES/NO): NO